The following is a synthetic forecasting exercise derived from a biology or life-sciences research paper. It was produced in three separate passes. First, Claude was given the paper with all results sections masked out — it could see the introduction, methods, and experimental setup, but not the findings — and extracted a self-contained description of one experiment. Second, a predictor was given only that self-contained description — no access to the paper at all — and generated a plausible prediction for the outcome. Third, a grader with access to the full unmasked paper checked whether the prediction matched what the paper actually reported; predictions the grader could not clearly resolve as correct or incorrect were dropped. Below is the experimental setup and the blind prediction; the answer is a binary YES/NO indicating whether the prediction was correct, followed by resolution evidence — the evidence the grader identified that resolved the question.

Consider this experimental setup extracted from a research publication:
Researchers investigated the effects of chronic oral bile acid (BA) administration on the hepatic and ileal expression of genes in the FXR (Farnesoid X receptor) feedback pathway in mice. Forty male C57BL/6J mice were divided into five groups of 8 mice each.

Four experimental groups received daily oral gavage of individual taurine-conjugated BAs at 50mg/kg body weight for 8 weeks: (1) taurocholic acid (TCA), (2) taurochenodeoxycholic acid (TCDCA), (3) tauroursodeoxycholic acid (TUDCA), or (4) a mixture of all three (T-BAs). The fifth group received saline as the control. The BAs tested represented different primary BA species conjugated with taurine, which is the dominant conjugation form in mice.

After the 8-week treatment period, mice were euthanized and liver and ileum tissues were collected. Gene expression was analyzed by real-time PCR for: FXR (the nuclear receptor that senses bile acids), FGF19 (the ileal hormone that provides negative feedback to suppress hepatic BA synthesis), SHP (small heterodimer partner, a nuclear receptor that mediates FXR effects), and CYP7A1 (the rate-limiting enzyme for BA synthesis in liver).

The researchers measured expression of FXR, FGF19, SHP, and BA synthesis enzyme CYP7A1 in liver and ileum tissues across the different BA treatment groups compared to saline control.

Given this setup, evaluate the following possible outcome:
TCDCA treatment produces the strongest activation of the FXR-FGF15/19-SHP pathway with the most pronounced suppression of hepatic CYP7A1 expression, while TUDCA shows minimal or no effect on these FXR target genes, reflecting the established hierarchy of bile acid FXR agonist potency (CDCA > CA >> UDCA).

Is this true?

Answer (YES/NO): NO